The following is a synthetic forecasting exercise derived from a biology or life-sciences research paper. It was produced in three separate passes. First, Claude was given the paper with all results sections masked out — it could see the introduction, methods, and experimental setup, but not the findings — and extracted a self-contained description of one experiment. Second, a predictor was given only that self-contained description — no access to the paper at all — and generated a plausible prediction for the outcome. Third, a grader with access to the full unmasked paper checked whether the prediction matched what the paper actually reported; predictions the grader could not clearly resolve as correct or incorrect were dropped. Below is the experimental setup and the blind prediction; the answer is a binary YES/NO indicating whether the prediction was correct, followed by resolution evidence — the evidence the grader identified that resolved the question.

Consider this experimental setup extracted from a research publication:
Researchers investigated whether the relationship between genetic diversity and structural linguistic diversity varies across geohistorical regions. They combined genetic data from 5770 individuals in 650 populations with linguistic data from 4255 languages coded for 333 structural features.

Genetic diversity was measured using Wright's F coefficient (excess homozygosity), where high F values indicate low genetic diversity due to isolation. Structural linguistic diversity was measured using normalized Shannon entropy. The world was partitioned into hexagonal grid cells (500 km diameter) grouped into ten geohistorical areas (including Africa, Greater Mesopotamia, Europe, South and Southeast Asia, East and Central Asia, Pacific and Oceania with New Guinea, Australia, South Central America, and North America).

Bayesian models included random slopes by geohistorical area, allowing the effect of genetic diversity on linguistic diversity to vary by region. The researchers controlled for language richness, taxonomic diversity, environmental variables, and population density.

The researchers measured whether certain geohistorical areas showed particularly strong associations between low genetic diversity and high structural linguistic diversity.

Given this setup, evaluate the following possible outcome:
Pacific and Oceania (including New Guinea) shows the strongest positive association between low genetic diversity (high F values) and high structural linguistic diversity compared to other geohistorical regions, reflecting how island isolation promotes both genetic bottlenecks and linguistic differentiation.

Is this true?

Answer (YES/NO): NO